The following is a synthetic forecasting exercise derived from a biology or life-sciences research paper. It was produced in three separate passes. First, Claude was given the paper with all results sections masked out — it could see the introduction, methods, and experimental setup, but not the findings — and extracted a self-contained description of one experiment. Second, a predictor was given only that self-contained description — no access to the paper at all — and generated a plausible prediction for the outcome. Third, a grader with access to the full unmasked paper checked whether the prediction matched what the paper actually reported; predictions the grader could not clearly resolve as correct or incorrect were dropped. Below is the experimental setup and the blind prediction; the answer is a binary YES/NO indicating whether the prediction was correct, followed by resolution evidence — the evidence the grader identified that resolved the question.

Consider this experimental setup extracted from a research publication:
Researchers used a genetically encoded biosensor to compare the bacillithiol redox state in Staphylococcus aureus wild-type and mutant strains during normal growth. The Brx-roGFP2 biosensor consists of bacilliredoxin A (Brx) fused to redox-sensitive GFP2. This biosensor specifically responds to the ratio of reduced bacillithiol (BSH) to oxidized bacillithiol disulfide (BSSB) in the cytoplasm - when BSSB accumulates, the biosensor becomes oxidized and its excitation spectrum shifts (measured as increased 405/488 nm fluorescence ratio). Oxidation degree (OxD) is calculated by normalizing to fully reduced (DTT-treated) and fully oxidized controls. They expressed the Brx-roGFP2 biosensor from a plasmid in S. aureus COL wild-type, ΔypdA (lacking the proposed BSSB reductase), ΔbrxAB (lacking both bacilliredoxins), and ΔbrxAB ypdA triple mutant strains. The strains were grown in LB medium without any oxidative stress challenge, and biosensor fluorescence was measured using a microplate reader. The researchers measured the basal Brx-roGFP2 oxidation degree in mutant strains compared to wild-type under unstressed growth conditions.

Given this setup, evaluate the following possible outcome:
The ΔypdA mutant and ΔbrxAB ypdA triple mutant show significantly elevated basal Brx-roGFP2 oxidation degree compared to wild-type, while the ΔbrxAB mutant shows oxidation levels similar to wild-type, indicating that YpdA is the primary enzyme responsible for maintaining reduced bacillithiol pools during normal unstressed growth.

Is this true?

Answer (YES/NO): NO